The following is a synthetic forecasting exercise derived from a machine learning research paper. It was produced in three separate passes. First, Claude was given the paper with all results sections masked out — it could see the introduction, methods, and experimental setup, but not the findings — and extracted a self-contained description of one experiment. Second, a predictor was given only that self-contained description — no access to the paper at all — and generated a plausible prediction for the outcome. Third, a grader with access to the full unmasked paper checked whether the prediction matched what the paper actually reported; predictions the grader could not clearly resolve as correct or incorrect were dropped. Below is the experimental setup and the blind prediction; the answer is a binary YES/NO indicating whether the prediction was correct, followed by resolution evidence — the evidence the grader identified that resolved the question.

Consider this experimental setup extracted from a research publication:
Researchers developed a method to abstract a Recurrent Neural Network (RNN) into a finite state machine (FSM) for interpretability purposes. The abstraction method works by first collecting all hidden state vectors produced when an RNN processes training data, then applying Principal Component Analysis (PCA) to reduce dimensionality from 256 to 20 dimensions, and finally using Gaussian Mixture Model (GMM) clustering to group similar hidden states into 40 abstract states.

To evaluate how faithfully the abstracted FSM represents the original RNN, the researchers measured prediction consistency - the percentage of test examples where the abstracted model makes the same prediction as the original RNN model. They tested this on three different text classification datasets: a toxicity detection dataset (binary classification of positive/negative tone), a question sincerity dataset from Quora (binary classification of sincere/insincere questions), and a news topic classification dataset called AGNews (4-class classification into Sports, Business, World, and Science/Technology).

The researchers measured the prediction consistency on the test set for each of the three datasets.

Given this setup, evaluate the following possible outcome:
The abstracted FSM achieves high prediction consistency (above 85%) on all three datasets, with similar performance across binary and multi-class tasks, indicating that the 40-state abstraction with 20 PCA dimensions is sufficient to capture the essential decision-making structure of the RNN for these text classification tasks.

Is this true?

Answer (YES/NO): NO